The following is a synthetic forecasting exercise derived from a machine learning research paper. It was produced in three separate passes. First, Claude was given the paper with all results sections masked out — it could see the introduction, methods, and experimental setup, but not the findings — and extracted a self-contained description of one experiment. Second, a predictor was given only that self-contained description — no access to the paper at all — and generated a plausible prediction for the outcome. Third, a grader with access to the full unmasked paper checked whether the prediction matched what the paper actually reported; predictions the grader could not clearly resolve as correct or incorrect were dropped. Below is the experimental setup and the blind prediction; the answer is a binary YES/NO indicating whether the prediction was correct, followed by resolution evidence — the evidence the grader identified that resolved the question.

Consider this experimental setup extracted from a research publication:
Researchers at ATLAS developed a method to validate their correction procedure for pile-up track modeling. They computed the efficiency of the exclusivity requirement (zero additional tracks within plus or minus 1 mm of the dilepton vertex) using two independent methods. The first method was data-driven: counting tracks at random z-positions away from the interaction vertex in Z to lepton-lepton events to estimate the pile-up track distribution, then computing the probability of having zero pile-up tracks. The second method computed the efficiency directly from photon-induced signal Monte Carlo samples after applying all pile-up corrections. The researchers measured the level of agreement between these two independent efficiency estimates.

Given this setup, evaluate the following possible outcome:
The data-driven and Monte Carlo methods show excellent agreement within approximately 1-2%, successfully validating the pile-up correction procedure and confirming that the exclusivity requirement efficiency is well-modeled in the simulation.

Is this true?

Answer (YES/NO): NO